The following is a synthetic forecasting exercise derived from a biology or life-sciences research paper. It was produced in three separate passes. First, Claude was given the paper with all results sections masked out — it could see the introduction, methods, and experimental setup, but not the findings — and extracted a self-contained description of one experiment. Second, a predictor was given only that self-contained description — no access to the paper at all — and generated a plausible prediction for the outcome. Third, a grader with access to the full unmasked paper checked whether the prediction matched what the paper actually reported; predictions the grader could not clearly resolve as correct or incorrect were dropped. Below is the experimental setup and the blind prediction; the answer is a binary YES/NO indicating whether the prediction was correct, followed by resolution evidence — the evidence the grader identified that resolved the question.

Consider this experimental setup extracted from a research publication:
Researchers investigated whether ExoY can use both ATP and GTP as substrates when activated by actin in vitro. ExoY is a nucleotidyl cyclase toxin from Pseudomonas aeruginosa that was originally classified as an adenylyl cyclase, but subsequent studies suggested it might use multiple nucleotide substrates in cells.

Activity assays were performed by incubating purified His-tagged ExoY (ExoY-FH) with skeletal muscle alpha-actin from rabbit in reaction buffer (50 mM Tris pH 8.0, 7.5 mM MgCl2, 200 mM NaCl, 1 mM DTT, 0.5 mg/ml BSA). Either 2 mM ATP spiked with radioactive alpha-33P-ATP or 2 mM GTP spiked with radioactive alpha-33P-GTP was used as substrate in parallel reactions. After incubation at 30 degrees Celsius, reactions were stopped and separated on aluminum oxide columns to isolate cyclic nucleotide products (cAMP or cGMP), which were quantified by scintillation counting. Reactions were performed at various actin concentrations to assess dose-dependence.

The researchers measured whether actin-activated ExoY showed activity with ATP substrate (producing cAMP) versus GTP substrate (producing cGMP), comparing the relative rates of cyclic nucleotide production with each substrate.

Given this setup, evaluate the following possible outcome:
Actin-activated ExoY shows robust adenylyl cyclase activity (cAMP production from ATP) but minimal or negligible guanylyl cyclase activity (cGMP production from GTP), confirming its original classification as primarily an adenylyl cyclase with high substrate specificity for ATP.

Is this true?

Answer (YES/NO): NO